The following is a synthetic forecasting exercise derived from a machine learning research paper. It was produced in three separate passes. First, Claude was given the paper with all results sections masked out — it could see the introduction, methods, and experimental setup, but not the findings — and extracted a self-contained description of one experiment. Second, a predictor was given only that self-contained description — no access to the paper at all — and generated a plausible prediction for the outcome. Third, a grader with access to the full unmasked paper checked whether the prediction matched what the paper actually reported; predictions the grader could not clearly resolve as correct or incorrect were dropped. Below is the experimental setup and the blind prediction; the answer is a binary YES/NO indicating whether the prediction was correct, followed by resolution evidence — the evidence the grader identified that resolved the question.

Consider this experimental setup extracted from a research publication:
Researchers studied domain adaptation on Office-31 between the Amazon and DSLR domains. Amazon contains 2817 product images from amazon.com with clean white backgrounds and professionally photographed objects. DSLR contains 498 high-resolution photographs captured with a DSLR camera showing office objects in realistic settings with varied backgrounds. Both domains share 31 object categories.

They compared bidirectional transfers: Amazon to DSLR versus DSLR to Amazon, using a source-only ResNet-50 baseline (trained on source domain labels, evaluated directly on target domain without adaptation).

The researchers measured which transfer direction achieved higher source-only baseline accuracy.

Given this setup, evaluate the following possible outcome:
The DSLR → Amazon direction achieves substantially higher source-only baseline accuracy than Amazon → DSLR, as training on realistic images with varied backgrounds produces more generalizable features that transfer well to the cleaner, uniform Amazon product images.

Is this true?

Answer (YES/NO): NO